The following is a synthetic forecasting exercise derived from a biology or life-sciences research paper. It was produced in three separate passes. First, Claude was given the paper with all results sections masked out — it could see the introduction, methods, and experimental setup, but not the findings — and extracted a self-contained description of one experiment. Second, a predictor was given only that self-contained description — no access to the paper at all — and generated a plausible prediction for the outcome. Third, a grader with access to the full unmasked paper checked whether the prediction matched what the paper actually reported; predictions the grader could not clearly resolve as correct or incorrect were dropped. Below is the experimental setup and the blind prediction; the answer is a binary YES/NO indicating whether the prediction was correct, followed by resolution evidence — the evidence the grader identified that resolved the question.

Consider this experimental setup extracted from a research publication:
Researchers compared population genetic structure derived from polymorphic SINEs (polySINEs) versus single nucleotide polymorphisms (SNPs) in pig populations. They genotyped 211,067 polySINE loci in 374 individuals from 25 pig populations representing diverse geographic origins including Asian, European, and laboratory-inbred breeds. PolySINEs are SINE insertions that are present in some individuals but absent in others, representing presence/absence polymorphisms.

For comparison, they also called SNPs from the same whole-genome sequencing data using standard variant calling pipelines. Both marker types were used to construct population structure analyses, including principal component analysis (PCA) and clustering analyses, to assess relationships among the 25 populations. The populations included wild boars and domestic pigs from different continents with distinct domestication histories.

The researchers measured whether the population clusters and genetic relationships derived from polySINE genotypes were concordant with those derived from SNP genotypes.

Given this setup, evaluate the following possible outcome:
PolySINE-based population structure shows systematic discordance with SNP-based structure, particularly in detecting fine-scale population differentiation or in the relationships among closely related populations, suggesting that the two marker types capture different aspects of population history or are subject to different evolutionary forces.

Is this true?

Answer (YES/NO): NO